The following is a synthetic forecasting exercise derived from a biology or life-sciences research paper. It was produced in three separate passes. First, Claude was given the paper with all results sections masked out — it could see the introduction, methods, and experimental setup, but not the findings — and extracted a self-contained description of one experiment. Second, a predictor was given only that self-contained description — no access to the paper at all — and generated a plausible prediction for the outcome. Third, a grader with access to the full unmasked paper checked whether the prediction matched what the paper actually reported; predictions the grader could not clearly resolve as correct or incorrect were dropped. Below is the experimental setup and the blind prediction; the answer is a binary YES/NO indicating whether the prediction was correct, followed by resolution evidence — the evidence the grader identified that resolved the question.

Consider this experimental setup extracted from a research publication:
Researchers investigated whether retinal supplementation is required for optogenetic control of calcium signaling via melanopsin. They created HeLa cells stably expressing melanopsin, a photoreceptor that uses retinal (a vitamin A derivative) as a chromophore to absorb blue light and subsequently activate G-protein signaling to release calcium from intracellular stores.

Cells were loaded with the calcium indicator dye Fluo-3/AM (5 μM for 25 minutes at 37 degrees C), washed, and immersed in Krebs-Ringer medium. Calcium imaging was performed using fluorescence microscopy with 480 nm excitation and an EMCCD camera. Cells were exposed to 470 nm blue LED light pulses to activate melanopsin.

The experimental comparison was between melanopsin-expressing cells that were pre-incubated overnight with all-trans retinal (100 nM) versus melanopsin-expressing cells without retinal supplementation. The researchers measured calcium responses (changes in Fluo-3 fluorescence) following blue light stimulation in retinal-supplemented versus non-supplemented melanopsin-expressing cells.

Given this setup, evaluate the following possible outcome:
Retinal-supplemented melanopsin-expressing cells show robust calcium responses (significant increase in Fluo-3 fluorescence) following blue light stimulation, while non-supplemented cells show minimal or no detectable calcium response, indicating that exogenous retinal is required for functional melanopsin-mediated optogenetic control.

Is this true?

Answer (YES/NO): NO